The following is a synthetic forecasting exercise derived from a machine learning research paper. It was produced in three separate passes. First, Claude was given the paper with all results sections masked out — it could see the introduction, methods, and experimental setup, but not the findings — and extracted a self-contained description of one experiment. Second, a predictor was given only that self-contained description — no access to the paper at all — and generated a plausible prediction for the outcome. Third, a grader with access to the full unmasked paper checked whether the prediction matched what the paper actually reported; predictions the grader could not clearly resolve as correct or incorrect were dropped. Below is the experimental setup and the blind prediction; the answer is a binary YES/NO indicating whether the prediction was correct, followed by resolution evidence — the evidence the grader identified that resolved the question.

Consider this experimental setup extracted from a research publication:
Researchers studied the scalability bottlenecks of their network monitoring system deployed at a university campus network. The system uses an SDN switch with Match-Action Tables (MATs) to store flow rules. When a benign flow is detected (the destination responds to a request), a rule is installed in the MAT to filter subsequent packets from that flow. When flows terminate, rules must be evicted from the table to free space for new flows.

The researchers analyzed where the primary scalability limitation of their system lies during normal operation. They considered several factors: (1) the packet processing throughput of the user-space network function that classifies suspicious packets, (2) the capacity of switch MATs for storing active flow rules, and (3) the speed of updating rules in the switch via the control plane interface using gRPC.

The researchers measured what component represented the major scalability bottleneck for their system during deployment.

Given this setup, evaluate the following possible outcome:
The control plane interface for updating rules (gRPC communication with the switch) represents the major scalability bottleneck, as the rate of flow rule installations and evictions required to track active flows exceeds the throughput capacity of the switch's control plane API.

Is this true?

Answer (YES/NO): NO